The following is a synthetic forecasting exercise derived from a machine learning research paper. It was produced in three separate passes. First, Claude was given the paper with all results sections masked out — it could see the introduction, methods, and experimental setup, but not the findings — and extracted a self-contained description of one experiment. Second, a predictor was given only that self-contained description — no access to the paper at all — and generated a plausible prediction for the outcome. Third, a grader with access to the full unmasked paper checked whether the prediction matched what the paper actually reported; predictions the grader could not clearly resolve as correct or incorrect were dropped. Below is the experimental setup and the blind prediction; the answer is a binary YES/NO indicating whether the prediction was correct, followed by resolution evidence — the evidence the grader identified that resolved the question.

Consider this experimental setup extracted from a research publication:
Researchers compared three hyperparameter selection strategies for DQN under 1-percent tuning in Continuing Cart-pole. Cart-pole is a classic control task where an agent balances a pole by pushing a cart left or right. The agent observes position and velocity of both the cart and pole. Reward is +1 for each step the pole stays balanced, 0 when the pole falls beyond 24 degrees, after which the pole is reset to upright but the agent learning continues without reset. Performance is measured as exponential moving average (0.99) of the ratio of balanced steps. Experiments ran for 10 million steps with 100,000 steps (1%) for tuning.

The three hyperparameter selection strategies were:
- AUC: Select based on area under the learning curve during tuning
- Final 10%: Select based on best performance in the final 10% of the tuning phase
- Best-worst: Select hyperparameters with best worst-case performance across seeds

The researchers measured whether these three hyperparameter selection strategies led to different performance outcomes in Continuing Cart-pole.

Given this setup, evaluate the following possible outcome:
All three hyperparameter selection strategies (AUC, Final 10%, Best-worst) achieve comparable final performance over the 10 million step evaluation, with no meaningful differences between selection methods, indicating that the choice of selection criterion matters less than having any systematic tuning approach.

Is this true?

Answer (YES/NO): YES